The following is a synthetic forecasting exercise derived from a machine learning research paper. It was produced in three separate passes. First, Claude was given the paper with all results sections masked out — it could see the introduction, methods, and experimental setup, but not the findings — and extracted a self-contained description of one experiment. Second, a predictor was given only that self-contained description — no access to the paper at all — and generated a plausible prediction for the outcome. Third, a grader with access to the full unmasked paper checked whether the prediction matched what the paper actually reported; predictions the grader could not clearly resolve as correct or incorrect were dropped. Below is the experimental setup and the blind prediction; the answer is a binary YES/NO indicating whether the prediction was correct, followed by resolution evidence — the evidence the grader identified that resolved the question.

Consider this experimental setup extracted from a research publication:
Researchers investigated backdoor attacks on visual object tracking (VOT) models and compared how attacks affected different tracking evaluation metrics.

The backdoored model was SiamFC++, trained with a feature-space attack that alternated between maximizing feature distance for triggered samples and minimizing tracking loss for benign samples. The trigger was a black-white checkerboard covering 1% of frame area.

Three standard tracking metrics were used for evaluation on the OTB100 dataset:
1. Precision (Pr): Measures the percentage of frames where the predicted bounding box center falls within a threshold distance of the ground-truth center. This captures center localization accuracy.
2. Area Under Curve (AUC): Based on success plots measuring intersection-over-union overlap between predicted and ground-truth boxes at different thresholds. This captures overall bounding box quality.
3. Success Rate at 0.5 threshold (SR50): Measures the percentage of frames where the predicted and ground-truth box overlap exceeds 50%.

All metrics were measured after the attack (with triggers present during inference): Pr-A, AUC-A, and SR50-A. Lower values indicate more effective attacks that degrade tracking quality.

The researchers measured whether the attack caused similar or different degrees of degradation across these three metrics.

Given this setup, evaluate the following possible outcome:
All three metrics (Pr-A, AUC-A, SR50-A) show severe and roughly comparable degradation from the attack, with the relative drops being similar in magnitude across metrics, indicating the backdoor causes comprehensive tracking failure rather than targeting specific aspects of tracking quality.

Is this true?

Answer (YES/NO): YES